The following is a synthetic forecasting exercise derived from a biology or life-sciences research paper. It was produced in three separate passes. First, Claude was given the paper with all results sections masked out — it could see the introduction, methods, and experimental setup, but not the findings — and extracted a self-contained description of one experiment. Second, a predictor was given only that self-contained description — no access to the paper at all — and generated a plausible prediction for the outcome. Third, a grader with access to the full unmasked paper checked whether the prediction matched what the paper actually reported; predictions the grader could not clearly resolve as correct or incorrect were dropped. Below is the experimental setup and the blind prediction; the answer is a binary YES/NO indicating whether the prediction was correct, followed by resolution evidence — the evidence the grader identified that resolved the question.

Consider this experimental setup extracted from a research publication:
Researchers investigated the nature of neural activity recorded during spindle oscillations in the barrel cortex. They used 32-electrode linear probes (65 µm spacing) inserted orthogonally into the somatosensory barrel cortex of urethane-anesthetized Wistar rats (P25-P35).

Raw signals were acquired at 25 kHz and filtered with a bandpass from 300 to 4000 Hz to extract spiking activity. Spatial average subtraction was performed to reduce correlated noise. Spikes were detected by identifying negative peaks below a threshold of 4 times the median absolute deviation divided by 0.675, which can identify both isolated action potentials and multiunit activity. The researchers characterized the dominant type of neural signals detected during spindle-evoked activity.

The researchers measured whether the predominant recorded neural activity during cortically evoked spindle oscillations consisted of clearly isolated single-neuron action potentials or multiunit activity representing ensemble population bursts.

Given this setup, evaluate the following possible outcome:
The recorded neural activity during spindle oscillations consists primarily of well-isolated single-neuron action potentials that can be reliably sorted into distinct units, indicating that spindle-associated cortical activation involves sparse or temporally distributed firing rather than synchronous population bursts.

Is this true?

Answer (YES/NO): NO